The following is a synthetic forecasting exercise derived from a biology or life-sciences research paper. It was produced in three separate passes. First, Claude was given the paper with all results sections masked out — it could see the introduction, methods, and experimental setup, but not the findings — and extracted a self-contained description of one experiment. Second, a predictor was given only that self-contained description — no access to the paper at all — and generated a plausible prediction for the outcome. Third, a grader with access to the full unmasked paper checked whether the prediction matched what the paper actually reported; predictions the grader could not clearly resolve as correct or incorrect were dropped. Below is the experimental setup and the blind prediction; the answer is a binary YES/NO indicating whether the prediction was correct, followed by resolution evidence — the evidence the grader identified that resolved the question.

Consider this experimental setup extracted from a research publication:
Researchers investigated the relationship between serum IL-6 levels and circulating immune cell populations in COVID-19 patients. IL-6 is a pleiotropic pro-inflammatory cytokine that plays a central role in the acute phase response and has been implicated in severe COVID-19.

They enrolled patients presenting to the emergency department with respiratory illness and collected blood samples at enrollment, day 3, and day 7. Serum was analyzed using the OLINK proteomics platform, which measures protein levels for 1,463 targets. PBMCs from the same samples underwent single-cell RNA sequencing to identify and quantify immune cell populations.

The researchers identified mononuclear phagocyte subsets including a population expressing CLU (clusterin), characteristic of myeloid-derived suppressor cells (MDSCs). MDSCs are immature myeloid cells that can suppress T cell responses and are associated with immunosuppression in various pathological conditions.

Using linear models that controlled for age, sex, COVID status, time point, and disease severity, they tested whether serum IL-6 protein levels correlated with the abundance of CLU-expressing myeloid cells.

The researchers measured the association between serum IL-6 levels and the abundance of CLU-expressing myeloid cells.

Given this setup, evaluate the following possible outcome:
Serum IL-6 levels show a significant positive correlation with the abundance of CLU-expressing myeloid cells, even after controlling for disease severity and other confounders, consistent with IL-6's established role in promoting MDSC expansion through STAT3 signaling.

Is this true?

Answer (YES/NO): YES